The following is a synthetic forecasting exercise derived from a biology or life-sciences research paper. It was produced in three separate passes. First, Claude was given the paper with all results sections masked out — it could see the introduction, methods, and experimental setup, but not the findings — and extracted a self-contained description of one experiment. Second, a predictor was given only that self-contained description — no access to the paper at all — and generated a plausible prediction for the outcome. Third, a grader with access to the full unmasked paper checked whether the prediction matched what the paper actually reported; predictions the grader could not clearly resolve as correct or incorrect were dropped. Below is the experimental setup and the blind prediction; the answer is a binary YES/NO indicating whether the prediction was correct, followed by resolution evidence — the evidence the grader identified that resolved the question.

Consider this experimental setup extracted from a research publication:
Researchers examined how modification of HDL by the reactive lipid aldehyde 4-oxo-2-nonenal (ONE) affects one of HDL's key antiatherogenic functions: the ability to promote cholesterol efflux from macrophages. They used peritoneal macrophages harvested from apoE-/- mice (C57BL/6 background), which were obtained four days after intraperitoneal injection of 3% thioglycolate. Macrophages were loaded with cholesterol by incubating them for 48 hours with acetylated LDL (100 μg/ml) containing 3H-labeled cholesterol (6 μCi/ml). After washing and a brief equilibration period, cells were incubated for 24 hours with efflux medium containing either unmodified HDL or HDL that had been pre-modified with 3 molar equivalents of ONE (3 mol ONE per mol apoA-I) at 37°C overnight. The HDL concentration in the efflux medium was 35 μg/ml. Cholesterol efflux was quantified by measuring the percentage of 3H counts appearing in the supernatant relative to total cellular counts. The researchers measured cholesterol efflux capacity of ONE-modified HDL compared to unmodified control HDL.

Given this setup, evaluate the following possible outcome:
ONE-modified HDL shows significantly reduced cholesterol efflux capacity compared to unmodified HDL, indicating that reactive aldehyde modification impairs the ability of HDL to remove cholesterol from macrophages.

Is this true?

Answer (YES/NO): NO